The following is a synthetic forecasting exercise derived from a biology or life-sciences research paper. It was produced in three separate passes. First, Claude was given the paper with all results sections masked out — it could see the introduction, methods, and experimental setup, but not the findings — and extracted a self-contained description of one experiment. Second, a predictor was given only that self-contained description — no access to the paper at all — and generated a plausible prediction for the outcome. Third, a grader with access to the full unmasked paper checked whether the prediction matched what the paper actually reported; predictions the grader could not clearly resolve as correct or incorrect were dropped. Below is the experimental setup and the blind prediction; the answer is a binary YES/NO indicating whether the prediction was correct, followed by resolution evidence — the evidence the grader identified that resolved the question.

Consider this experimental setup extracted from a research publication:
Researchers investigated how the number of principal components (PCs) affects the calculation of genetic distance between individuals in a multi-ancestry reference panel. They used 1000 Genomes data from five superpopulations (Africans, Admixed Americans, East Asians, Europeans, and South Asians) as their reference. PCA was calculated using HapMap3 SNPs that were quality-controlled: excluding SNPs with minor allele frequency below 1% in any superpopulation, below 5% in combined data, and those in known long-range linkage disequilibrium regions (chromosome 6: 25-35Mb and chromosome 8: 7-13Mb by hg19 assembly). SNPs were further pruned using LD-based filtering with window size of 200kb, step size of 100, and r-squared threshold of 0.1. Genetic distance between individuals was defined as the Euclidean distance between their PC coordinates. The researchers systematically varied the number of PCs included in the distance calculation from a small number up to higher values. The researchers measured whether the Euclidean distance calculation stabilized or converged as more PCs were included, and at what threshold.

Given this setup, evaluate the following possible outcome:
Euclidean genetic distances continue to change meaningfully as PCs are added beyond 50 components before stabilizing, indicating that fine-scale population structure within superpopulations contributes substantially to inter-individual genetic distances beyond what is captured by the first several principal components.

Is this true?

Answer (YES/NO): NO